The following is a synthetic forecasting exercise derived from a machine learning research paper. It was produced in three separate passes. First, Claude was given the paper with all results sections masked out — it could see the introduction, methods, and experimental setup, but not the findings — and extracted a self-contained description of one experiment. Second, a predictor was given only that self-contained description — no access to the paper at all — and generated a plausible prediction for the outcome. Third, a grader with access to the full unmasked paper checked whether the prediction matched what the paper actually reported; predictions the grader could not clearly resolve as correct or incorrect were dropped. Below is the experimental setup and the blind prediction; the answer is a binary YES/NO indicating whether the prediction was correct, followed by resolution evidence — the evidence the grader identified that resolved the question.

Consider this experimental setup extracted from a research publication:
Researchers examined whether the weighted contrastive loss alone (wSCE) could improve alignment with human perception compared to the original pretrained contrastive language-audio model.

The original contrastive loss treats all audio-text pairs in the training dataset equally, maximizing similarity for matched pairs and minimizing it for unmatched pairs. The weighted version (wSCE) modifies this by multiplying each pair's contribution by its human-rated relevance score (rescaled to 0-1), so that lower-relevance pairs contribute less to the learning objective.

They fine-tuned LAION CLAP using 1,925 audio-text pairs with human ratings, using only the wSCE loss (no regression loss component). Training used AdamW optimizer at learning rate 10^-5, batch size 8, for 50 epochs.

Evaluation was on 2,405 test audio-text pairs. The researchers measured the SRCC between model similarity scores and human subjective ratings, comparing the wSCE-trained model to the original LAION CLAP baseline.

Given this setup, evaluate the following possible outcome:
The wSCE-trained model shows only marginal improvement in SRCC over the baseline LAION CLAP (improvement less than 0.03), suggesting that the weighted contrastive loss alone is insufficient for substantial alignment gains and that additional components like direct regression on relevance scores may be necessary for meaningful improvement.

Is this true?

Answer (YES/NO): NO